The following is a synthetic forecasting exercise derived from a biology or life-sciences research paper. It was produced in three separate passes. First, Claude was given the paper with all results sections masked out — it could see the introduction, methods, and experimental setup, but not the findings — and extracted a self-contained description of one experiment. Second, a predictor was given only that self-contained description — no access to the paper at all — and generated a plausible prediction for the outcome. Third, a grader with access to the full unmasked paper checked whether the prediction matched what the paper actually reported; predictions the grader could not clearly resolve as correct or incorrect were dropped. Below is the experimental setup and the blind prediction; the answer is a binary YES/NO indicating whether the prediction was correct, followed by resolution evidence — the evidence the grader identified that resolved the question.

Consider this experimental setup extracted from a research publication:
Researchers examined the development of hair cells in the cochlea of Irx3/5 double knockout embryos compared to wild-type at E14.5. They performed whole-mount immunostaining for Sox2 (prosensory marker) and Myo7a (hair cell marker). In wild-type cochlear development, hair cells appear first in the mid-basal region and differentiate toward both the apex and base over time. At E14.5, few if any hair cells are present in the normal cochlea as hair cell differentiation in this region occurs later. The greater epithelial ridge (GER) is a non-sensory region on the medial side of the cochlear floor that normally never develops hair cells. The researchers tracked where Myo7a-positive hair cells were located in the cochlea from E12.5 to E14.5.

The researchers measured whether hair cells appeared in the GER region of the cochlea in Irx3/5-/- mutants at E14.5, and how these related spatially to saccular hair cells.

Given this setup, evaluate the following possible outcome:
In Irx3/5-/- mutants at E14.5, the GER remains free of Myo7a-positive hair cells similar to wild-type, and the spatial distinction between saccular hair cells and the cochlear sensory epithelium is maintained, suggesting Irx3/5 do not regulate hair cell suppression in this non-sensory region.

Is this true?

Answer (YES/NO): NO